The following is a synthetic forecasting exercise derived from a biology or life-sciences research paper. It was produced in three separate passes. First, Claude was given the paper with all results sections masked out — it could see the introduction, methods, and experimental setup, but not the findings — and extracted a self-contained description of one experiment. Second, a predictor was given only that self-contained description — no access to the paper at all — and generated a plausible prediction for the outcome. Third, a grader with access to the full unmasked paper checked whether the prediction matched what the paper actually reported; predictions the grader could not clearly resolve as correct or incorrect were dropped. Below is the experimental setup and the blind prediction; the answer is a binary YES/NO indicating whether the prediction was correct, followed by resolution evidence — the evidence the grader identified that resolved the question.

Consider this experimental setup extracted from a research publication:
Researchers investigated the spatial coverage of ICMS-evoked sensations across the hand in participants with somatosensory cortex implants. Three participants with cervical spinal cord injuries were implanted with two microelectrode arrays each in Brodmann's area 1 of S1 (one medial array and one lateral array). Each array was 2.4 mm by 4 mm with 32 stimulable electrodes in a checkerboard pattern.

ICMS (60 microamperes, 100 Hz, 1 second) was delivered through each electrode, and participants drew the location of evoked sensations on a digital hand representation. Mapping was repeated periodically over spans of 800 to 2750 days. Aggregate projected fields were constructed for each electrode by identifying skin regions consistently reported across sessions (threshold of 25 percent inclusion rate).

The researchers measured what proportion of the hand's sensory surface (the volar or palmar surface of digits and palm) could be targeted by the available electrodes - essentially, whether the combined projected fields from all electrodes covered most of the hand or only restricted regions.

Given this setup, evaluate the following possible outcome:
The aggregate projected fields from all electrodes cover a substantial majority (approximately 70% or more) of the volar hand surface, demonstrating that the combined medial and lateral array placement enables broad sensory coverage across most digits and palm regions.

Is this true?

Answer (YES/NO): NO